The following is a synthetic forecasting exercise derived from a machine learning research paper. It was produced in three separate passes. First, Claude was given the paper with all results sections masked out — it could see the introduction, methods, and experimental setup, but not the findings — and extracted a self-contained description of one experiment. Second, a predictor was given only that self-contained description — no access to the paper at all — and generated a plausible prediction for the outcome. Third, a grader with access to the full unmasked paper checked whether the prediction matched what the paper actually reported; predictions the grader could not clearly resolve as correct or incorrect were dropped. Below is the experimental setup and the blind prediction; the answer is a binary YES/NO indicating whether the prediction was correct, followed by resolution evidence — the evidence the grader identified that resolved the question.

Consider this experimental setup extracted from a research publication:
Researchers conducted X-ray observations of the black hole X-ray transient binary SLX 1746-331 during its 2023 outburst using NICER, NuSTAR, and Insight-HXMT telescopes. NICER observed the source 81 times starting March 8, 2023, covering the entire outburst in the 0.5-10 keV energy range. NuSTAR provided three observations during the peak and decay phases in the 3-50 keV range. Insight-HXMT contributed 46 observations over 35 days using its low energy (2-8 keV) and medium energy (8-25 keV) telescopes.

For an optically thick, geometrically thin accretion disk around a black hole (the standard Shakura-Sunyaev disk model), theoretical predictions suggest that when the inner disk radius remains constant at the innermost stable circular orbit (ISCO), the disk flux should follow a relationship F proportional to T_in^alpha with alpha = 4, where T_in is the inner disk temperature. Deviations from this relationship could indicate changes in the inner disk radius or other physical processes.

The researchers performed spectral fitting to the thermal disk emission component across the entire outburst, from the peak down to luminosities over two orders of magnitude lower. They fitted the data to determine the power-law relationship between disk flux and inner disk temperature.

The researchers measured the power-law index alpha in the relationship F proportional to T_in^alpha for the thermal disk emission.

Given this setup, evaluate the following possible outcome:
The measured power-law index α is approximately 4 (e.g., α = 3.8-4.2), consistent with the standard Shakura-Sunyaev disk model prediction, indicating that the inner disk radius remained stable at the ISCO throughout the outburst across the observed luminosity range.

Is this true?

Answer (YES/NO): YES